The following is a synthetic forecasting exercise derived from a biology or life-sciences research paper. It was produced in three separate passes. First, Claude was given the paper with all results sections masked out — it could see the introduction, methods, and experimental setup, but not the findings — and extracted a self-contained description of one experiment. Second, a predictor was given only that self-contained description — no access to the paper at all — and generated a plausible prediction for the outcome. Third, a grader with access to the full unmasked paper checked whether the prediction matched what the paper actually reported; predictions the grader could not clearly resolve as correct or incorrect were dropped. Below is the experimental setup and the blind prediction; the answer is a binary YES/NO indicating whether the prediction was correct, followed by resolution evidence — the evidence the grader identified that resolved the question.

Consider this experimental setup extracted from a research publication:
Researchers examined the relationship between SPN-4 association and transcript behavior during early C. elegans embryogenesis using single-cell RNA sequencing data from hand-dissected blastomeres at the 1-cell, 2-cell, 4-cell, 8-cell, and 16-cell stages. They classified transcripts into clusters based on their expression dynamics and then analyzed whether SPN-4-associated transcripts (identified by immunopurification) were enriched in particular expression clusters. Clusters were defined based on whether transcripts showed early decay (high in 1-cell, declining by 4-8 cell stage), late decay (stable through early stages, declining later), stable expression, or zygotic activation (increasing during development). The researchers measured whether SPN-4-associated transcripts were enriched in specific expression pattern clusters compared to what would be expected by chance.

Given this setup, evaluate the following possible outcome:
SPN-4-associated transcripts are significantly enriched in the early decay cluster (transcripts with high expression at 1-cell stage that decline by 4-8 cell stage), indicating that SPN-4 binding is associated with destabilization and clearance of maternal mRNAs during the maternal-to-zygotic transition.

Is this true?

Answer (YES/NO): YES